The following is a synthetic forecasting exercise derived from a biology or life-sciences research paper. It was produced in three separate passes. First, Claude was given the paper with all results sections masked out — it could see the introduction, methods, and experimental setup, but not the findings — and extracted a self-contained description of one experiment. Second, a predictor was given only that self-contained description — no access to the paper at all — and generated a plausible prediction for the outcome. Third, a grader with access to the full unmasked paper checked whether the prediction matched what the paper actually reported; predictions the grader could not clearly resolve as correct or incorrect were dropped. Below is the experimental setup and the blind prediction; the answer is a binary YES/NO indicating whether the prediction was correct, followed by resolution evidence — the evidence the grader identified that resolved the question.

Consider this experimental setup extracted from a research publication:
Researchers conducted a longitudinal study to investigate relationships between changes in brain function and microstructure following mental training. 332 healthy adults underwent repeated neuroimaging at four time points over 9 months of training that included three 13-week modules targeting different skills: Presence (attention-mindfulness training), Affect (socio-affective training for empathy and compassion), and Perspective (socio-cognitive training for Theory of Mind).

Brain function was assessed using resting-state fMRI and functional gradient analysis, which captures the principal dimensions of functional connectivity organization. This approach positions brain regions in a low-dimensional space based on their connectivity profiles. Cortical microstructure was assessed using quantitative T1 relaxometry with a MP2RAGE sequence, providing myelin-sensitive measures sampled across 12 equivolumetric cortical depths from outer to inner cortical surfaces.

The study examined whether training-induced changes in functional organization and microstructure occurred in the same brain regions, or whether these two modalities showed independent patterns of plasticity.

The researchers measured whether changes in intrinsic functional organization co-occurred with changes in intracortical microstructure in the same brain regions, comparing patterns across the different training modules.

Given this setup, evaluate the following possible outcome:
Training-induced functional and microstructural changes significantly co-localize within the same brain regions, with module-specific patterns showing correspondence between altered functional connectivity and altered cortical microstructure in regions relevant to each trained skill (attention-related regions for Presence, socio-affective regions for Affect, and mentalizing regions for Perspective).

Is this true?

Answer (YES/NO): NO